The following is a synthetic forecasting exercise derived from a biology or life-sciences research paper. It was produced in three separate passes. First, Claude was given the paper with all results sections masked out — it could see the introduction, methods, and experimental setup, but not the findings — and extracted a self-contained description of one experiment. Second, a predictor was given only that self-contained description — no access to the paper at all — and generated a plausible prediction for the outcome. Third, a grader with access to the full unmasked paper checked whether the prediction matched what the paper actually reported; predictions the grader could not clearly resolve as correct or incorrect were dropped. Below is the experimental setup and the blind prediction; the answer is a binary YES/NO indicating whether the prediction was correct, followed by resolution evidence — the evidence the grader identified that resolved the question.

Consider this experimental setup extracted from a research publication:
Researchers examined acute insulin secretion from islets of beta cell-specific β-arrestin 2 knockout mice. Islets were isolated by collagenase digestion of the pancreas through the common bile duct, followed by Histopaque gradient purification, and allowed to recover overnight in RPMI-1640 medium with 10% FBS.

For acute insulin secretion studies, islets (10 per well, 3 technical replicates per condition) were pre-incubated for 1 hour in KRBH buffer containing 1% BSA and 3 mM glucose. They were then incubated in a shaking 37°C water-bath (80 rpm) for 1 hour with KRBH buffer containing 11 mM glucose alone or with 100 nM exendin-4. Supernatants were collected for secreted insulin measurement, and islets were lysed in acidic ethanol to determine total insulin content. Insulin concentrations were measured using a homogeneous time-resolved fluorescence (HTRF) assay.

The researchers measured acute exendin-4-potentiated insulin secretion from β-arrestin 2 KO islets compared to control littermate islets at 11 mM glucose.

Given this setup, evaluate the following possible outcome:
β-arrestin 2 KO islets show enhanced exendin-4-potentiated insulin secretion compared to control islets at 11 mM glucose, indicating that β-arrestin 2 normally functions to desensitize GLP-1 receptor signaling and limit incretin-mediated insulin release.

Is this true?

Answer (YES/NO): NO